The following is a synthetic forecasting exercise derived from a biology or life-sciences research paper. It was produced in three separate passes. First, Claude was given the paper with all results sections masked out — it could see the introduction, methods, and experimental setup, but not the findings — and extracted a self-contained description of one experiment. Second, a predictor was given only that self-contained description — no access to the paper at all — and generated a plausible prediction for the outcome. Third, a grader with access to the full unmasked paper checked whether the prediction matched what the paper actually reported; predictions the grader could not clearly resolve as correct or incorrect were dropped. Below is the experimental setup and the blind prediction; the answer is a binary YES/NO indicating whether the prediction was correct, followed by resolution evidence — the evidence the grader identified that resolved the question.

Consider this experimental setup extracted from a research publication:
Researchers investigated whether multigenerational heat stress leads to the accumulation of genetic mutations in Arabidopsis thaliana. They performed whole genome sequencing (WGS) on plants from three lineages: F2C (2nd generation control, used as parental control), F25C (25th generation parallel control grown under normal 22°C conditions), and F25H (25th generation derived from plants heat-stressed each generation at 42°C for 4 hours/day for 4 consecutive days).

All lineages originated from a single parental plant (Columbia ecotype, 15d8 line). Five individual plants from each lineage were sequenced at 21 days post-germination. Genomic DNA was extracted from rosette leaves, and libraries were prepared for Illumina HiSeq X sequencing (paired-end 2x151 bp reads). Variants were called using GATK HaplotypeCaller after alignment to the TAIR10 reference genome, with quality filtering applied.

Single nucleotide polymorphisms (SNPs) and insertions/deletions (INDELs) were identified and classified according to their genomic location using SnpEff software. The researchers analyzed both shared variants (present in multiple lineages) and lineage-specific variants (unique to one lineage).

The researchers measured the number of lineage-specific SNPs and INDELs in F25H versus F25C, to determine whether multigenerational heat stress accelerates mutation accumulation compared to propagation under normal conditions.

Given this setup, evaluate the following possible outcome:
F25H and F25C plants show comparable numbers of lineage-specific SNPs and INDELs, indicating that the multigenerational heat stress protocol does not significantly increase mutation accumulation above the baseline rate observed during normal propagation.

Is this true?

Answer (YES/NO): NO